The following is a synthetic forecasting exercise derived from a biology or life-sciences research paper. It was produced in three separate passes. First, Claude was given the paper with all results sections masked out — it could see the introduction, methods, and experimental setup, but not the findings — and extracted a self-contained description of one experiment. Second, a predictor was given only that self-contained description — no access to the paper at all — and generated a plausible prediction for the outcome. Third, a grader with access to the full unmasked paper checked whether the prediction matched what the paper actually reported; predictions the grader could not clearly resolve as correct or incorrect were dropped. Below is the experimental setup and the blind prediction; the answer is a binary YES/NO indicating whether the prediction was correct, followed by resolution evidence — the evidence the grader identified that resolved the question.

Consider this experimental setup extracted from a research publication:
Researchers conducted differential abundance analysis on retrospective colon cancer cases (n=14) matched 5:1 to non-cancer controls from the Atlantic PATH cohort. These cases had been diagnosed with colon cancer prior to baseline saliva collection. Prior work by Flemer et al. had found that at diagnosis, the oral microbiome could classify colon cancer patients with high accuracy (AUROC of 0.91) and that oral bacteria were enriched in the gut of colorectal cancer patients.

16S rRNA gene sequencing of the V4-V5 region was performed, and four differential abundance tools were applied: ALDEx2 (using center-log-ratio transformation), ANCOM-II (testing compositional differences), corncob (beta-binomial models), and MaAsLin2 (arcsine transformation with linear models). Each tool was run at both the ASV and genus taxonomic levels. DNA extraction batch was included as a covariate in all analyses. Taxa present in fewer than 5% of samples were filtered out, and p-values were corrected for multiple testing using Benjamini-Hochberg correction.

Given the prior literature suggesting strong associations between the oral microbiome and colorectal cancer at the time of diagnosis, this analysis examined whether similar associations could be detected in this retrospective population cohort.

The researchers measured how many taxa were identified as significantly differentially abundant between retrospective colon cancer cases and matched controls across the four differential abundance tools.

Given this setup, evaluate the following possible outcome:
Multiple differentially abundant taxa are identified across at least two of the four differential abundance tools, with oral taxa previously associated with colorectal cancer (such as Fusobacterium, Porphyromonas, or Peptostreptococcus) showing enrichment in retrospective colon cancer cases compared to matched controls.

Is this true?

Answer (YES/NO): NO